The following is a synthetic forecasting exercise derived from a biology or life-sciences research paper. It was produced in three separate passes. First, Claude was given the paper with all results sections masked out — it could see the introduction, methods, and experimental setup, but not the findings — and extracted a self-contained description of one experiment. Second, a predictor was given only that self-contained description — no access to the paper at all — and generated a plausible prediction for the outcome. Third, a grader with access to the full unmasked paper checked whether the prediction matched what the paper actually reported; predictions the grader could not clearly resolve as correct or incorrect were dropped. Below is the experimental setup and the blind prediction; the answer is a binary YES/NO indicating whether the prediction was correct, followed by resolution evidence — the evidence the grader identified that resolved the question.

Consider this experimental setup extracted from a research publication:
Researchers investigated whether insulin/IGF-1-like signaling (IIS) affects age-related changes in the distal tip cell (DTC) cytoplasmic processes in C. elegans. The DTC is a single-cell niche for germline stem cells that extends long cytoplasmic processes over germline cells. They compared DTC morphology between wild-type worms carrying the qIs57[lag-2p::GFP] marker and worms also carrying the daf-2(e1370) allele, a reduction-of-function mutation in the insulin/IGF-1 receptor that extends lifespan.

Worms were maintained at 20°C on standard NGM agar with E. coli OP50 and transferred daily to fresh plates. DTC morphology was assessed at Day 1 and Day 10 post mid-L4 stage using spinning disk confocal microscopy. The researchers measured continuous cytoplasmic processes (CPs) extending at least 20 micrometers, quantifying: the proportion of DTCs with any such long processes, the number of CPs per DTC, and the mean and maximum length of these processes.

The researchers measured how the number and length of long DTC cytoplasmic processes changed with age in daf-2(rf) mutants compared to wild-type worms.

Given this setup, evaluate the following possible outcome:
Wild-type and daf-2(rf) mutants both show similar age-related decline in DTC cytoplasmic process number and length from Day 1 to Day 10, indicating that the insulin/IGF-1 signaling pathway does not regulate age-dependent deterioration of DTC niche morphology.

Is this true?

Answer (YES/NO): NO